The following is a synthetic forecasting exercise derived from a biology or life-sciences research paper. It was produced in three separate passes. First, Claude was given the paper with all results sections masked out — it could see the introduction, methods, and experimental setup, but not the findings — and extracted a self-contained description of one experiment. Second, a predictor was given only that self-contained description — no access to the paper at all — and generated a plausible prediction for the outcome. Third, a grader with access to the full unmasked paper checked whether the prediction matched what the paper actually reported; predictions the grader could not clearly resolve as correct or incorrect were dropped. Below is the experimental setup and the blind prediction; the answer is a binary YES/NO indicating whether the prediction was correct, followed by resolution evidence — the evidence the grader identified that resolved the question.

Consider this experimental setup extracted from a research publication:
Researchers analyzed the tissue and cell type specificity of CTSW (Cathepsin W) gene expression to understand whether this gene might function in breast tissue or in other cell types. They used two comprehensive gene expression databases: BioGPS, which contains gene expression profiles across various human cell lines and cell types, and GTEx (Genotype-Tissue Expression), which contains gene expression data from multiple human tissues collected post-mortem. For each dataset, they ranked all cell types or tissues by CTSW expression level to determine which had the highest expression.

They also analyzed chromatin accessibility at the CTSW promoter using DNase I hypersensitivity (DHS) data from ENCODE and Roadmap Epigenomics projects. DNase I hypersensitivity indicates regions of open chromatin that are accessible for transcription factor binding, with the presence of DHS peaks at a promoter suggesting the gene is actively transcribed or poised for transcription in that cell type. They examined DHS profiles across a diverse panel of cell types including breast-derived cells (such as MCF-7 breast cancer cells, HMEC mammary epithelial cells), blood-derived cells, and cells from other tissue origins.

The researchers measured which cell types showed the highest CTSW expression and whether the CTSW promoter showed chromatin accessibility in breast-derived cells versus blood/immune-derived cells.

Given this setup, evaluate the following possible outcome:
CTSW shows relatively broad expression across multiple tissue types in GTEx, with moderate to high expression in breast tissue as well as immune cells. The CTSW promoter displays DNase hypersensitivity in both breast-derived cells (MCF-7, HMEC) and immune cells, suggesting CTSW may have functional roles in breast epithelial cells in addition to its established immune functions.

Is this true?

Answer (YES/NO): NO